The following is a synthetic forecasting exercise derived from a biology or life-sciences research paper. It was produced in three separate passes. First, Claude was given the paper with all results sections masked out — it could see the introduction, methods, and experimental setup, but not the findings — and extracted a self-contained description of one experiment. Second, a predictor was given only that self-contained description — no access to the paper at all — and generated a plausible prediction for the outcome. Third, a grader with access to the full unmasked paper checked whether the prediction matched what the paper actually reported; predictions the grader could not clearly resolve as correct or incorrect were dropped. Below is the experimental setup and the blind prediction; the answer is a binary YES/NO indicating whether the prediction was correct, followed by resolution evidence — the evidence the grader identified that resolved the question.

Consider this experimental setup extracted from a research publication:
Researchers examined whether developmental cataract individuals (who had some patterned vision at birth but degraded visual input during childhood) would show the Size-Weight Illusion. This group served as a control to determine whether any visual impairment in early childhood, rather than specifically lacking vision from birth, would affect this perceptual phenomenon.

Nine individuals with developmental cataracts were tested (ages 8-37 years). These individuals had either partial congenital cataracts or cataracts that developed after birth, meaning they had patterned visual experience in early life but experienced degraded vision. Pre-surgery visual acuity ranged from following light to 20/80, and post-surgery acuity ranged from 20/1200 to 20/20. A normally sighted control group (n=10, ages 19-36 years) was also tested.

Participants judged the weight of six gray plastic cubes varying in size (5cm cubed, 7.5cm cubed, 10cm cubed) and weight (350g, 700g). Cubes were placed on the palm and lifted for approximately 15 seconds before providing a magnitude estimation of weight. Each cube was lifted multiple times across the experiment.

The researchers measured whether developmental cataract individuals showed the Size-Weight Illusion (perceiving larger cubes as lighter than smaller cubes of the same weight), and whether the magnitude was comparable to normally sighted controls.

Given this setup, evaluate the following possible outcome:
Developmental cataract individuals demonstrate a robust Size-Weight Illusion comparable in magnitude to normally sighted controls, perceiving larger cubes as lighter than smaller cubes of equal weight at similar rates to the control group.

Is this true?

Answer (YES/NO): YES